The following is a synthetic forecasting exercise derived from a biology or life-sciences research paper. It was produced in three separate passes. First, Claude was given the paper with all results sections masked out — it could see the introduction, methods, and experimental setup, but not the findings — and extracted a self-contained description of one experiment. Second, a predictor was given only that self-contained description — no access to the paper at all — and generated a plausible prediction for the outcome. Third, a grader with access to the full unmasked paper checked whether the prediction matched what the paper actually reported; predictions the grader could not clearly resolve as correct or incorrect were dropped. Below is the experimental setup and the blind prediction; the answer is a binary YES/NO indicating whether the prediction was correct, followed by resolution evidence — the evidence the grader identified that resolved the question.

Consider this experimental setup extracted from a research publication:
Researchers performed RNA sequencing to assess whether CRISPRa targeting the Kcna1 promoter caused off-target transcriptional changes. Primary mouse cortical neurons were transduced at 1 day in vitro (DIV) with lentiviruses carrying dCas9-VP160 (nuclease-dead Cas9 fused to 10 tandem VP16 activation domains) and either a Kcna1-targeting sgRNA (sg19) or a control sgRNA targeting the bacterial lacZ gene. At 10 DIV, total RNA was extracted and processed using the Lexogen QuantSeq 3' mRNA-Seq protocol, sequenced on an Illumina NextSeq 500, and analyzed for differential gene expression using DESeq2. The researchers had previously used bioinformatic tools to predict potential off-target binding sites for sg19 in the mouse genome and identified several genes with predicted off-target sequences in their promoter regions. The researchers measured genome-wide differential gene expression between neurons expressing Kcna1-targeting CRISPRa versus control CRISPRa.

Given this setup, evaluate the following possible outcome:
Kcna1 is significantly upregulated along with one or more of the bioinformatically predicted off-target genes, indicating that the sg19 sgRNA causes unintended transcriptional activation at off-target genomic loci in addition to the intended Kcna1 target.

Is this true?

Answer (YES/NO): NO